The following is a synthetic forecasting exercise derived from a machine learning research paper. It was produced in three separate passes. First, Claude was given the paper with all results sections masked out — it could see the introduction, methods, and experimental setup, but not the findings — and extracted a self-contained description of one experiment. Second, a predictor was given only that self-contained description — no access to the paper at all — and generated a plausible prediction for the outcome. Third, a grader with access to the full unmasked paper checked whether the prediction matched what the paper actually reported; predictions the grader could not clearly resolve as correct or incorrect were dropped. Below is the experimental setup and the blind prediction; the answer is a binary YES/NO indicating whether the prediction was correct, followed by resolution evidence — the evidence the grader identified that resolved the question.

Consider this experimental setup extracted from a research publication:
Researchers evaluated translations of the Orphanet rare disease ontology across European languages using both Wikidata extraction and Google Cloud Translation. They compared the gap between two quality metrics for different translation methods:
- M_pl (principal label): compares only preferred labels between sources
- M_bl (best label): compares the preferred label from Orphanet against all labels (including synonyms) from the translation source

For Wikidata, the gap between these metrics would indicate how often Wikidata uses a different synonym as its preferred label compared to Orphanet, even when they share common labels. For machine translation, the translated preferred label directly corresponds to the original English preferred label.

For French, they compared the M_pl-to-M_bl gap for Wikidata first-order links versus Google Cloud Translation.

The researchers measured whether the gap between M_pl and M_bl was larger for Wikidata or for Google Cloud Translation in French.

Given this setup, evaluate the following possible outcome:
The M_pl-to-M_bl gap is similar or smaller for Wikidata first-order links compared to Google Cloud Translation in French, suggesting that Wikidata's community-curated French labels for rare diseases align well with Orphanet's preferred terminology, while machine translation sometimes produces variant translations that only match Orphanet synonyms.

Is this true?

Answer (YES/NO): NO